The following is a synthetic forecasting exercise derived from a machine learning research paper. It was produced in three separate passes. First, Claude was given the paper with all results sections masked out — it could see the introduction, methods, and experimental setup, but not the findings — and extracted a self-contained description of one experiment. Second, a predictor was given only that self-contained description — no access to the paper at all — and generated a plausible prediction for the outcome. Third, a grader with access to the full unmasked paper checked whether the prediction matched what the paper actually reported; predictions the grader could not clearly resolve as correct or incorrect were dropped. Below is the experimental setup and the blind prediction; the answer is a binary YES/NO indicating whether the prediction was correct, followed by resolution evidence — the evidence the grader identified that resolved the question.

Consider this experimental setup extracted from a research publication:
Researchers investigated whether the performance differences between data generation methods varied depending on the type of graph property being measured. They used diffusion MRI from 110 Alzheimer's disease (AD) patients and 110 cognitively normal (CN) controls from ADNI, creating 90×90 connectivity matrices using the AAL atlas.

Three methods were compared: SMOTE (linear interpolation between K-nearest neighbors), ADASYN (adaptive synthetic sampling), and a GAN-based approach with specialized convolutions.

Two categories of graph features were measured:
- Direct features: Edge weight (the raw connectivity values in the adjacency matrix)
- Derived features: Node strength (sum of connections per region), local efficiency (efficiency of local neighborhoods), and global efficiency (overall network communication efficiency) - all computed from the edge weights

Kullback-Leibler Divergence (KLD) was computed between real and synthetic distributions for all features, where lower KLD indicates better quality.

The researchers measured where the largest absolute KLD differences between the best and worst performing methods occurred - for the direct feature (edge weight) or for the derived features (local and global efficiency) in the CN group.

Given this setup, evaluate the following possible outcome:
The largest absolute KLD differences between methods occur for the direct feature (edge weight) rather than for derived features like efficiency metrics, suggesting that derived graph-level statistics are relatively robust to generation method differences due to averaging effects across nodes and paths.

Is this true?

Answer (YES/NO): NO